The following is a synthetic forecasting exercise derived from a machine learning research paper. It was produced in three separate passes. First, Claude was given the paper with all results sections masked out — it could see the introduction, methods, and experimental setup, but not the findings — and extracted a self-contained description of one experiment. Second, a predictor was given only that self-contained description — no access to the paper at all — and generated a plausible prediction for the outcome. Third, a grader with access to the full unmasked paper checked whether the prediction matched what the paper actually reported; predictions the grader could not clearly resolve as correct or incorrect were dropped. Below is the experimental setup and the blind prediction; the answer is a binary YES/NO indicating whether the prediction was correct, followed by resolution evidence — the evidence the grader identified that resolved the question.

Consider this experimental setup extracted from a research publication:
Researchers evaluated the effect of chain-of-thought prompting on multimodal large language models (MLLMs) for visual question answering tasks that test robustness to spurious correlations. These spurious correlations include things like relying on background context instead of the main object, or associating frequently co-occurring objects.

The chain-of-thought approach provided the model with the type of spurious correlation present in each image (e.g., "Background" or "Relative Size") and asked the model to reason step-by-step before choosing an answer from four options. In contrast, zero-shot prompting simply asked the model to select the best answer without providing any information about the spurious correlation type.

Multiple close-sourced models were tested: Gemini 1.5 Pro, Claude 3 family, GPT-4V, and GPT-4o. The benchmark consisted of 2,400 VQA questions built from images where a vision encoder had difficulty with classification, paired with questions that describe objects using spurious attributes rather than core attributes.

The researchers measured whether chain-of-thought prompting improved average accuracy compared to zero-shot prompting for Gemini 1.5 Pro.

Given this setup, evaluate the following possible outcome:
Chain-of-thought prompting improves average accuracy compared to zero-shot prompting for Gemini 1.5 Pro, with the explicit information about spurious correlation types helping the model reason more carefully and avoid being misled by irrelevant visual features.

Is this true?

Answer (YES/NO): NO